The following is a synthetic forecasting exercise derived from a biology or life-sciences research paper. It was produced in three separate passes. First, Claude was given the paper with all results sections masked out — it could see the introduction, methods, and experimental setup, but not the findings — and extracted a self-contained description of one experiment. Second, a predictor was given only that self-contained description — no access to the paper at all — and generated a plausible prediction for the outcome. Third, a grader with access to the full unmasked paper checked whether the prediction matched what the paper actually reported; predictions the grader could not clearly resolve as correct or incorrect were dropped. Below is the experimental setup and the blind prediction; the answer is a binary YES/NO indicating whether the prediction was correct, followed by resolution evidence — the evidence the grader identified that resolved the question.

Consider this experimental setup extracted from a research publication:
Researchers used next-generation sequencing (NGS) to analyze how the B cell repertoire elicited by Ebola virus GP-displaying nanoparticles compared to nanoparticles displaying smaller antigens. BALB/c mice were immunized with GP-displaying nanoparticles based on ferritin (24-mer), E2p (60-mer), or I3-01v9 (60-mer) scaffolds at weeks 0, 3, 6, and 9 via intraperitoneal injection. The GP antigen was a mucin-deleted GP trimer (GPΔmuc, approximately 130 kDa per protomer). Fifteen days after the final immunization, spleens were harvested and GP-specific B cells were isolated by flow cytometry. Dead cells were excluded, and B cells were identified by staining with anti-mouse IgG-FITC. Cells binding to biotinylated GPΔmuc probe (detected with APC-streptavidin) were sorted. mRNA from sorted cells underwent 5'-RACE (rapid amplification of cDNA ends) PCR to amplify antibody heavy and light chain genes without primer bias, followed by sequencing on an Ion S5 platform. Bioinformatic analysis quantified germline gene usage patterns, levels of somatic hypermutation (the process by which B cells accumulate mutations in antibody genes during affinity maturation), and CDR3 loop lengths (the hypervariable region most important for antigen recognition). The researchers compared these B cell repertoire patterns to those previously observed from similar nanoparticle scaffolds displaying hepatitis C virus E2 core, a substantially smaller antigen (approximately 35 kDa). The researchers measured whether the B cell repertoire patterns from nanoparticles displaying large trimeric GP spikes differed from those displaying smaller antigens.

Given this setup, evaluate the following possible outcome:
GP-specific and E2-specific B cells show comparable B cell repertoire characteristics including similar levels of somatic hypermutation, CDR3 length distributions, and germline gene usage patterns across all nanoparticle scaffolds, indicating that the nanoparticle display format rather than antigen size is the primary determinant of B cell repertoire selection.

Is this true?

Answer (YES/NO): NO